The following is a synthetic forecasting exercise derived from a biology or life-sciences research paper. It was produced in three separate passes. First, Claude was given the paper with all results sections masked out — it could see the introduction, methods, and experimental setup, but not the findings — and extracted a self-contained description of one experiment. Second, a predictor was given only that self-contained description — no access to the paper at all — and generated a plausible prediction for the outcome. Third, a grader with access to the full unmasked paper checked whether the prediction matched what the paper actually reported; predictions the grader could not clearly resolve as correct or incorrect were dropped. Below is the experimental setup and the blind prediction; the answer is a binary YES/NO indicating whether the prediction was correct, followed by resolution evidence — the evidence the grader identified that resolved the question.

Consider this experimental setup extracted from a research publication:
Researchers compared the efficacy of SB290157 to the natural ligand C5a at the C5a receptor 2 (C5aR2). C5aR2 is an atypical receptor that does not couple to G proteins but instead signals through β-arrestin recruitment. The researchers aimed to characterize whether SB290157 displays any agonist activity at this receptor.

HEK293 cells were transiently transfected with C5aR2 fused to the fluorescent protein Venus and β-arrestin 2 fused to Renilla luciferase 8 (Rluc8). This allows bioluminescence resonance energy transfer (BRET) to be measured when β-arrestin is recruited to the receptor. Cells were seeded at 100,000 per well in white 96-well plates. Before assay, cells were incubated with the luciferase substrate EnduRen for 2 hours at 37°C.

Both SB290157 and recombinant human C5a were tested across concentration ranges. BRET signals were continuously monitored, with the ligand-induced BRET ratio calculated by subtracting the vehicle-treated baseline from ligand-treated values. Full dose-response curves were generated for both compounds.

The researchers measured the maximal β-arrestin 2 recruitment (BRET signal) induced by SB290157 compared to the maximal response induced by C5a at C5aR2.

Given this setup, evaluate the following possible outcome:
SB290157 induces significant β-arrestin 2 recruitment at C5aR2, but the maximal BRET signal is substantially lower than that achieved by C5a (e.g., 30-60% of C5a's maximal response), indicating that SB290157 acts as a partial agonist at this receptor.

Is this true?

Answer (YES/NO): YES